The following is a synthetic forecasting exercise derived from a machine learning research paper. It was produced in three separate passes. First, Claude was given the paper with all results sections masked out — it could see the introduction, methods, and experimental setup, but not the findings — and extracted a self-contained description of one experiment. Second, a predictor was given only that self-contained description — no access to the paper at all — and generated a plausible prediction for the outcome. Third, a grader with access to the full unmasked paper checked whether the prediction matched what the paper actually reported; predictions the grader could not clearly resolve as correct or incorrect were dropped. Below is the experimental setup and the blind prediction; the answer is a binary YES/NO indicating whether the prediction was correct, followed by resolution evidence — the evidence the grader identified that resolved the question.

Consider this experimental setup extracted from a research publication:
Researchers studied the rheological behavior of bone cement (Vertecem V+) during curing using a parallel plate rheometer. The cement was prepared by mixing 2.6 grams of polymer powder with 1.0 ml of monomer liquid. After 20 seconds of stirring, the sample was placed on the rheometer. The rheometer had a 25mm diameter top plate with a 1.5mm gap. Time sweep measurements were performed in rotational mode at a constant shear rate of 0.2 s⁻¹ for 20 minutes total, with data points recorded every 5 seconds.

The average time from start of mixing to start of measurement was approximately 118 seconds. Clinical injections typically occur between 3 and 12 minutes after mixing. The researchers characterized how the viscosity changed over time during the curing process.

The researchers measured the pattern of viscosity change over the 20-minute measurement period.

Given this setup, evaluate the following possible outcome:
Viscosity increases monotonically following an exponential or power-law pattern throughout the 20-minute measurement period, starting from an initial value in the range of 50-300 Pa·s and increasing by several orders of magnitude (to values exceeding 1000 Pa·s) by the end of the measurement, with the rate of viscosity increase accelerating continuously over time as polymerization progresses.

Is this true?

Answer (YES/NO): NO